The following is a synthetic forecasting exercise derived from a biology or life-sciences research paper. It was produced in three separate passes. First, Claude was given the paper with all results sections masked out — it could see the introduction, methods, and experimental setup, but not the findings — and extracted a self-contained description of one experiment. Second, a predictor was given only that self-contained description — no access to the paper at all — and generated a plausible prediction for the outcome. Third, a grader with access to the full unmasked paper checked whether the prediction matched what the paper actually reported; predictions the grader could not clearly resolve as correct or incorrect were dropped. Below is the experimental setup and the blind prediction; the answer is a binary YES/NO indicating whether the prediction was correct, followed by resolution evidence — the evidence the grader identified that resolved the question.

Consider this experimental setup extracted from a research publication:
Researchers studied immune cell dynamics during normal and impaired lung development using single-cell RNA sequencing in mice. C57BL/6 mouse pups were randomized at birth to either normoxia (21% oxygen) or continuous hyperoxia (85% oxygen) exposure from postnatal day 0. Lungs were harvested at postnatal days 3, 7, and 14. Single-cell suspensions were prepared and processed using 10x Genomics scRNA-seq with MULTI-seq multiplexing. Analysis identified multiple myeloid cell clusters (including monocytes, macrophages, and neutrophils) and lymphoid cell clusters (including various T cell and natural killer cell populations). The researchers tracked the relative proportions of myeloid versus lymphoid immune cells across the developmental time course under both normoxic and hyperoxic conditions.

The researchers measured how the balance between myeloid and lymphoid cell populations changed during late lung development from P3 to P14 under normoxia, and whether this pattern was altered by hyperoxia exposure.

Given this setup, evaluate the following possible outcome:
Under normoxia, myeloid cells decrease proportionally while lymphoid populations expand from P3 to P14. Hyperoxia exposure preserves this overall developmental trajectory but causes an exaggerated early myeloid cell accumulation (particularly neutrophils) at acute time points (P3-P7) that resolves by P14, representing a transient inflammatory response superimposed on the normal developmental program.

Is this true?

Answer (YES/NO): NO